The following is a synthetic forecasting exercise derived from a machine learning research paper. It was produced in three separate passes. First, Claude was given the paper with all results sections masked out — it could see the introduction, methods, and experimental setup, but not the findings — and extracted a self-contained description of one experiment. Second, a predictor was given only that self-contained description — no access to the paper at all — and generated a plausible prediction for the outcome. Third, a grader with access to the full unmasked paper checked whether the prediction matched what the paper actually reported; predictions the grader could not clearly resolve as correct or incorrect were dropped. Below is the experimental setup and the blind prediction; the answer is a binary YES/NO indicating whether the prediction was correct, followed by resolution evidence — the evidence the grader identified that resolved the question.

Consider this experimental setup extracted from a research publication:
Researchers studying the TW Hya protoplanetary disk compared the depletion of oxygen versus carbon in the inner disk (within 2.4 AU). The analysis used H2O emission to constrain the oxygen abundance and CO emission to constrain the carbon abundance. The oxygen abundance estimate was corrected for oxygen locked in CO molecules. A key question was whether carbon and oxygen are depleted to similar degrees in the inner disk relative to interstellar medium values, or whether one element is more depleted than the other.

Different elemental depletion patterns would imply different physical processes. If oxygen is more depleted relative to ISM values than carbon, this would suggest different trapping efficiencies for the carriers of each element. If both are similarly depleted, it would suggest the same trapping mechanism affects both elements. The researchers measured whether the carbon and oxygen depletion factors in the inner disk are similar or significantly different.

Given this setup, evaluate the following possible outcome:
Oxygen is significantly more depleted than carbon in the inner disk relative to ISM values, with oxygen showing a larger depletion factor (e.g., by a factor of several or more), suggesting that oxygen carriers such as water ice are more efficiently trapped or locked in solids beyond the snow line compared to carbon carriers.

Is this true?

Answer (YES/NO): NO